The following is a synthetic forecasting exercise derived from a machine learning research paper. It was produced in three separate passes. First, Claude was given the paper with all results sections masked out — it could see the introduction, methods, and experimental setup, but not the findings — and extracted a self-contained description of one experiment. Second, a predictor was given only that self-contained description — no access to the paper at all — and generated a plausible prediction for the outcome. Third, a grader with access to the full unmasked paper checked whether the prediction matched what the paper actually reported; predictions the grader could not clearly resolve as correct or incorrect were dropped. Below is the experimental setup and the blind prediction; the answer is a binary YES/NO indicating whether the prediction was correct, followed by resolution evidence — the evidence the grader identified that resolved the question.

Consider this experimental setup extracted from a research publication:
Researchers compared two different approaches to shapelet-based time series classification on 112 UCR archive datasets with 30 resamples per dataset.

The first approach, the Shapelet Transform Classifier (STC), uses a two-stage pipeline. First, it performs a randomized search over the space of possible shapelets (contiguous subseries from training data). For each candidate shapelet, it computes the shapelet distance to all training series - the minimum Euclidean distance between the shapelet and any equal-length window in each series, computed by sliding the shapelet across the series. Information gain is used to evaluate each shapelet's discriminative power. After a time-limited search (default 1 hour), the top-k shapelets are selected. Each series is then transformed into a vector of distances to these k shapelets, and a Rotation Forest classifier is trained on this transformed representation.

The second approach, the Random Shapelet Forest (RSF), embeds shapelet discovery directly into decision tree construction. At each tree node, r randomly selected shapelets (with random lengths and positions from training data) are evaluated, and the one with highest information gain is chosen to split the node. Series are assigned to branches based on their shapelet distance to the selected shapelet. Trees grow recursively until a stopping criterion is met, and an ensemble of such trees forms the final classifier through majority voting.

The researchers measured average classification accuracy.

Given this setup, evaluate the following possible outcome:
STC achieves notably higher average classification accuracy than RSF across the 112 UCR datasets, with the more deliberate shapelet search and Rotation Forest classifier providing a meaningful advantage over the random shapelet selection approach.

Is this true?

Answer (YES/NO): YES